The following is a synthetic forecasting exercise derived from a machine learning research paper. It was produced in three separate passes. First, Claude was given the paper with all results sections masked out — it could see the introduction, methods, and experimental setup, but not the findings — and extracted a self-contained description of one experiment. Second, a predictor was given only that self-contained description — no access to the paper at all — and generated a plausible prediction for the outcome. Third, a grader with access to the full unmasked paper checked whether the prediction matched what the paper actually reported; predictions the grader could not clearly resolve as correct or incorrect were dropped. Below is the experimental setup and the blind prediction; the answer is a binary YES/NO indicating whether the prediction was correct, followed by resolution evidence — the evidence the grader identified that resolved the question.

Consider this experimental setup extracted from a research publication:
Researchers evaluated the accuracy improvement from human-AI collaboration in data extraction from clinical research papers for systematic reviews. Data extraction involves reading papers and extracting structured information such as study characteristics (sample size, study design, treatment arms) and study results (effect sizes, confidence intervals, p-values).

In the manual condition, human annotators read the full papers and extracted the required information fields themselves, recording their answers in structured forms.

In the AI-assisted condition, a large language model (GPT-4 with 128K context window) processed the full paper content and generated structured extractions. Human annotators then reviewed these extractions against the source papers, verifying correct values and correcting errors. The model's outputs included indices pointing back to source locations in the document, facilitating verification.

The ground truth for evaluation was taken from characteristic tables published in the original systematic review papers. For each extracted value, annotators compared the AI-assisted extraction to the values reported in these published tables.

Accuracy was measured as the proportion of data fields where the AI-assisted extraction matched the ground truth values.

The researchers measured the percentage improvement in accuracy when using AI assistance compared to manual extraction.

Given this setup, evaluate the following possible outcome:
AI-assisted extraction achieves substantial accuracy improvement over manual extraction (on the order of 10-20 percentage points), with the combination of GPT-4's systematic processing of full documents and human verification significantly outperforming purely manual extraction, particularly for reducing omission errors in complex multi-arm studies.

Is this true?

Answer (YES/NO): NO